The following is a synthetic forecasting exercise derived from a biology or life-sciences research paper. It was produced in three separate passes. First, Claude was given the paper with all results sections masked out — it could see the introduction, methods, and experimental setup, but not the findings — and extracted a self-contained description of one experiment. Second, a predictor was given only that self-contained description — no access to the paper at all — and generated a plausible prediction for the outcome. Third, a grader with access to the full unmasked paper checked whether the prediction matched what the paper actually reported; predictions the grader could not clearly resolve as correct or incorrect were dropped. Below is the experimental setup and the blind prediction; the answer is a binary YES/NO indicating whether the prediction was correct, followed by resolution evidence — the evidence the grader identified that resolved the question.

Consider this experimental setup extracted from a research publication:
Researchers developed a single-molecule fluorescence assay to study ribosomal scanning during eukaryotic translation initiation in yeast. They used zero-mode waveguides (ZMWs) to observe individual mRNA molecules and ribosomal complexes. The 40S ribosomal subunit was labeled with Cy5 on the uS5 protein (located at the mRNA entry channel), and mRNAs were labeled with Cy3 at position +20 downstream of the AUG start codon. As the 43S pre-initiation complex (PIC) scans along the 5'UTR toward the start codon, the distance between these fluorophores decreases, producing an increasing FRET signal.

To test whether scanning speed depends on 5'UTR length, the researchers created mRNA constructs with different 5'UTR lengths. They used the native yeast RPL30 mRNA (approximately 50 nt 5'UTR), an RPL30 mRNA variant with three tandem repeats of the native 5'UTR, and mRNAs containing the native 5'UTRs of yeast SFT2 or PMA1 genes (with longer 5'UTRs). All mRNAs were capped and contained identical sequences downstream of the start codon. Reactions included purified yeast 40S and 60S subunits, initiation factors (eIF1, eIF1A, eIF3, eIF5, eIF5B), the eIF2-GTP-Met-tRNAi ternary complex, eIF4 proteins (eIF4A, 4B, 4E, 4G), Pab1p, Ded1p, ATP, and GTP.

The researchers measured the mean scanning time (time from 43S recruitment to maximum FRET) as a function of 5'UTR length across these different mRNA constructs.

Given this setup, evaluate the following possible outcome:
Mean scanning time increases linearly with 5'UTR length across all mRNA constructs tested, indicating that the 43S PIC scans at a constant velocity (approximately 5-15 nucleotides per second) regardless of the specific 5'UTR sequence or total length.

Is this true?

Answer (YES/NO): NO